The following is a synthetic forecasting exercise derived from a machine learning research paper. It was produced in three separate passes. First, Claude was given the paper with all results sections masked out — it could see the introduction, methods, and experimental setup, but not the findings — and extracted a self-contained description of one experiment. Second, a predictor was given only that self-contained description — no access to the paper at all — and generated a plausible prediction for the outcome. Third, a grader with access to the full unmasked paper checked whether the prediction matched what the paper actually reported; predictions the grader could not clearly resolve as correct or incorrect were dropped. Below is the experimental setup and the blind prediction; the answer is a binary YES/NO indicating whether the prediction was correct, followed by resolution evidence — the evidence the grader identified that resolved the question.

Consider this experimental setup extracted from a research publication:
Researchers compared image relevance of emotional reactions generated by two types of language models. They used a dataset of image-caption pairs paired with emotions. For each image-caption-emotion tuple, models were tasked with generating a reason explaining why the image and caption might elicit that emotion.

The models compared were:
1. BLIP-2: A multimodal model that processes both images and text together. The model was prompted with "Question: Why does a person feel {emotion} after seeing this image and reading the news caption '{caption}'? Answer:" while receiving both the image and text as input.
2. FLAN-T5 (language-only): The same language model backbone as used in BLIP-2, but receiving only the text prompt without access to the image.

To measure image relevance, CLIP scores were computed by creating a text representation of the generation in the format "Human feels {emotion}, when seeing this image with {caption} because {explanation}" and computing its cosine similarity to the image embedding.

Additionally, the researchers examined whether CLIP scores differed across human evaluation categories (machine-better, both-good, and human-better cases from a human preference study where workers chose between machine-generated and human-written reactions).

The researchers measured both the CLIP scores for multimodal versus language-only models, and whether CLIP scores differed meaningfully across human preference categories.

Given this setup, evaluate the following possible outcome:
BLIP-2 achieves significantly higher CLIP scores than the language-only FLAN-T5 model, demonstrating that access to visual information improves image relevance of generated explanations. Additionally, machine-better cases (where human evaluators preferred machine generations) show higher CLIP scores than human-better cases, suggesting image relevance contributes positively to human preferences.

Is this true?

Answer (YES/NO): NO